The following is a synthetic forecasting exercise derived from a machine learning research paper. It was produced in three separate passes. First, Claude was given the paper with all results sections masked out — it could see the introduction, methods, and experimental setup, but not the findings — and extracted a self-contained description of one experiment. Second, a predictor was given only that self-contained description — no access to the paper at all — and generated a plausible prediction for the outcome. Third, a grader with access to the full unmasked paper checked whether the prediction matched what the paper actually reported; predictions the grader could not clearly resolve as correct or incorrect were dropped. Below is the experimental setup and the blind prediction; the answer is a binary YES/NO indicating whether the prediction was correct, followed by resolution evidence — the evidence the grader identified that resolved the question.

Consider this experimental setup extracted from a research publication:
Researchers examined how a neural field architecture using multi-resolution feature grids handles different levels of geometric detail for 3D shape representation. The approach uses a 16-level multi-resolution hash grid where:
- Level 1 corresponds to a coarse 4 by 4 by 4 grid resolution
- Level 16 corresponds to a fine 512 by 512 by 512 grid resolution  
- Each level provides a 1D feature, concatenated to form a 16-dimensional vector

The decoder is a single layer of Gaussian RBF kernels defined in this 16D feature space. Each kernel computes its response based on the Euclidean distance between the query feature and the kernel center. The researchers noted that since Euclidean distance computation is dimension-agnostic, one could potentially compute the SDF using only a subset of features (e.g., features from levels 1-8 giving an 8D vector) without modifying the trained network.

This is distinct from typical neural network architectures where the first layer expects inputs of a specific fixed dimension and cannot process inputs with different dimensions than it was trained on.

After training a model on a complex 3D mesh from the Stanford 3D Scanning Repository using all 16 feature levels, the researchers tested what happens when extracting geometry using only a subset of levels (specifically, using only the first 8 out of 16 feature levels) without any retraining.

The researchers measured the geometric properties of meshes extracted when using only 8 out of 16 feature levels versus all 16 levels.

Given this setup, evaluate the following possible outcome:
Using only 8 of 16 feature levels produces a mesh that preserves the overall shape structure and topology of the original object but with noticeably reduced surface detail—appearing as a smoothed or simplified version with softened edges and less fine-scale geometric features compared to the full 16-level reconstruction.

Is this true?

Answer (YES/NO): YES